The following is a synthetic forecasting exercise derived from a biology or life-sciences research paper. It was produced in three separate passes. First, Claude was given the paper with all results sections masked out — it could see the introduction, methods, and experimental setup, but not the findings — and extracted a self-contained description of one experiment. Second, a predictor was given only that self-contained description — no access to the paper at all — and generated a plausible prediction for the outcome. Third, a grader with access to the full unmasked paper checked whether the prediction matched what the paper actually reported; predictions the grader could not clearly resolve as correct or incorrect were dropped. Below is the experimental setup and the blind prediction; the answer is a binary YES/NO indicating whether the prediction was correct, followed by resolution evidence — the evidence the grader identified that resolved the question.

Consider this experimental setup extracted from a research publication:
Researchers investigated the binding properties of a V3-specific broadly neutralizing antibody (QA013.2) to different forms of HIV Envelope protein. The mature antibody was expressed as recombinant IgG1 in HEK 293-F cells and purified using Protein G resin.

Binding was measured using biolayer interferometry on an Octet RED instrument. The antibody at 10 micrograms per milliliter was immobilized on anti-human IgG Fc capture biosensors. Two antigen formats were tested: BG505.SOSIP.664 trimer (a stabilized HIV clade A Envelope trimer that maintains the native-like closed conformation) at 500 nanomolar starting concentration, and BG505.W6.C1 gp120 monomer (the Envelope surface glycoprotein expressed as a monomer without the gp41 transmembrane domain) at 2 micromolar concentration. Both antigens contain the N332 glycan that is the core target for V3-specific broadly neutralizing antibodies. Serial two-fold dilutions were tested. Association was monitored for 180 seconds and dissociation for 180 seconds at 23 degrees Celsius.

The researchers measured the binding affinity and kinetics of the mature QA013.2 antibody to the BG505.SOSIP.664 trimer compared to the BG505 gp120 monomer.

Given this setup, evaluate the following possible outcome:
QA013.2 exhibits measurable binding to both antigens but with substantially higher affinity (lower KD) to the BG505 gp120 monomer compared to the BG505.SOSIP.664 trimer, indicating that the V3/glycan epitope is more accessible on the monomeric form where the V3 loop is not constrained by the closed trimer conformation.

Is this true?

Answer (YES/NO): NO